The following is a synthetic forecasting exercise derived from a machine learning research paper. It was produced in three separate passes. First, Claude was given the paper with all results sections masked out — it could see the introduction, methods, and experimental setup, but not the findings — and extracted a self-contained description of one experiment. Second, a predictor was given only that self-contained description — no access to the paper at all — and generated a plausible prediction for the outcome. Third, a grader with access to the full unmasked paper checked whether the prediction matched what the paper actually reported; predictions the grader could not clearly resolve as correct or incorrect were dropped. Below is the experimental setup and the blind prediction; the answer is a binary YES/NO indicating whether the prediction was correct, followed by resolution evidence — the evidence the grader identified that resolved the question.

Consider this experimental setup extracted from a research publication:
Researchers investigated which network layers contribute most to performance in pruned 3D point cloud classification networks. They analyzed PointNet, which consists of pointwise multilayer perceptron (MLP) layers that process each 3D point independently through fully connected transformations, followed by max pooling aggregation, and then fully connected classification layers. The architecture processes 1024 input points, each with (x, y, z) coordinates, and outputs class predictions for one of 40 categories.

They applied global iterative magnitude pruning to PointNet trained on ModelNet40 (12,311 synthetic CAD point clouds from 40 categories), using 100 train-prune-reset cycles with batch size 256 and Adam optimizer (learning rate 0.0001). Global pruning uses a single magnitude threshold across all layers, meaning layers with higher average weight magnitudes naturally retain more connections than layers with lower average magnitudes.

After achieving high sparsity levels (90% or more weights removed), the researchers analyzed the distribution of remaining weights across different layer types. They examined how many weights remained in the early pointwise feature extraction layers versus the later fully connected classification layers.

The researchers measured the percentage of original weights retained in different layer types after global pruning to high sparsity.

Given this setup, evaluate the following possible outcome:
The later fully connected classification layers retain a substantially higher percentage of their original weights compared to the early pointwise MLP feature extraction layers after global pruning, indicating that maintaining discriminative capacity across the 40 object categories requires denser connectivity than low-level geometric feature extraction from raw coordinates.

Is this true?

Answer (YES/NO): NO